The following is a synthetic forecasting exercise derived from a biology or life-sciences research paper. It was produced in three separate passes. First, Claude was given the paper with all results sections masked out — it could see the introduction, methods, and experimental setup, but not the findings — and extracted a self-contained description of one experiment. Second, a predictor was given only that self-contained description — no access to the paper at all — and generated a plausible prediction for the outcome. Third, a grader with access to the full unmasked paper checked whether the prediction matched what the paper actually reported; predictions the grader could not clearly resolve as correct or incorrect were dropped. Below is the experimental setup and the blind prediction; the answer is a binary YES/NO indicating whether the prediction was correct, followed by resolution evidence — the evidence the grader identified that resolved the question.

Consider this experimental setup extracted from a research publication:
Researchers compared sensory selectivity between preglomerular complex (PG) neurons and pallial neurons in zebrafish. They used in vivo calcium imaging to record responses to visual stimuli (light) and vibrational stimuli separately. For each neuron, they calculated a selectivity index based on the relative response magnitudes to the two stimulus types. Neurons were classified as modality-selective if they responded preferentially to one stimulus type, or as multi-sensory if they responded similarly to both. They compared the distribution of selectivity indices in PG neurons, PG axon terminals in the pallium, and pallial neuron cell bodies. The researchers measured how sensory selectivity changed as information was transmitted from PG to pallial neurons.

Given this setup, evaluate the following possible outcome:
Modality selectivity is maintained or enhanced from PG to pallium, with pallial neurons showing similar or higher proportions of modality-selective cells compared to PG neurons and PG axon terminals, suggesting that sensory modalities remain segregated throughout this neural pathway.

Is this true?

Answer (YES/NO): NO